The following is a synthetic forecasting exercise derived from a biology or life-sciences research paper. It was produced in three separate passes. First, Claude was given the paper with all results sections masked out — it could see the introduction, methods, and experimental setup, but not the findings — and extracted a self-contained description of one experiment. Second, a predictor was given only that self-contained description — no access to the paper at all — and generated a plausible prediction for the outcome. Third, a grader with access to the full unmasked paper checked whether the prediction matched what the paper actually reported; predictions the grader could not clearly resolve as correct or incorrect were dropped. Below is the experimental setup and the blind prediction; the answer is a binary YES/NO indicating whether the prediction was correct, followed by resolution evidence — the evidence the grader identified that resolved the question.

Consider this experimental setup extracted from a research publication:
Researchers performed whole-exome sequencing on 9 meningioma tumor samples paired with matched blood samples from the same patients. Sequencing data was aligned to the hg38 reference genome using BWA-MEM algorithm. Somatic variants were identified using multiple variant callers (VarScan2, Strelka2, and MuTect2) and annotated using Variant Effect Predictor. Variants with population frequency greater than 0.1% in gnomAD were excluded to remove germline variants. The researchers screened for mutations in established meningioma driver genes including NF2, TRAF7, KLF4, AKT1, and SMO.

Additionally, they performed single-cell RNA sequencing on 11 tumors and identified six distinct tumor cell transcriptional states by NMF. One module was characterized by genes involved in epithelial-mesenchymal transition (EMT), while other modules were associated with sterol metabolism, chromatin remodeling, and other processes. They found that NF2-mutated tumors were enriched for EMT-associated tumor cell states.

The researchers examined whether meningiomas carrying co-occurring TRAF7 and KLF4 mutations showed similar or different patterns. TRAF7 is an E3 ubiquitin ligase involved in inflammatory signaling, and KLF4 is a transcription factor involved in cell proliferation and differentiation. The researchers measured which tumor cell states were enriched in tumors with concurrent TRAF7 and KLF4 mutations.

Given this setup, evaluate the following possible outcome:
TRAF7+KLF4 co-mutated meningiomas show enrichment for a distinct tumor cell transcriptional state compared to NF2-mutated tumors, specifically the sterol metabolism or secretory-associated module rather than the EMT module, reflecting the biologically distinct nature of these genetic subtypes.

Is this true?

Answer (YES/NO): YES